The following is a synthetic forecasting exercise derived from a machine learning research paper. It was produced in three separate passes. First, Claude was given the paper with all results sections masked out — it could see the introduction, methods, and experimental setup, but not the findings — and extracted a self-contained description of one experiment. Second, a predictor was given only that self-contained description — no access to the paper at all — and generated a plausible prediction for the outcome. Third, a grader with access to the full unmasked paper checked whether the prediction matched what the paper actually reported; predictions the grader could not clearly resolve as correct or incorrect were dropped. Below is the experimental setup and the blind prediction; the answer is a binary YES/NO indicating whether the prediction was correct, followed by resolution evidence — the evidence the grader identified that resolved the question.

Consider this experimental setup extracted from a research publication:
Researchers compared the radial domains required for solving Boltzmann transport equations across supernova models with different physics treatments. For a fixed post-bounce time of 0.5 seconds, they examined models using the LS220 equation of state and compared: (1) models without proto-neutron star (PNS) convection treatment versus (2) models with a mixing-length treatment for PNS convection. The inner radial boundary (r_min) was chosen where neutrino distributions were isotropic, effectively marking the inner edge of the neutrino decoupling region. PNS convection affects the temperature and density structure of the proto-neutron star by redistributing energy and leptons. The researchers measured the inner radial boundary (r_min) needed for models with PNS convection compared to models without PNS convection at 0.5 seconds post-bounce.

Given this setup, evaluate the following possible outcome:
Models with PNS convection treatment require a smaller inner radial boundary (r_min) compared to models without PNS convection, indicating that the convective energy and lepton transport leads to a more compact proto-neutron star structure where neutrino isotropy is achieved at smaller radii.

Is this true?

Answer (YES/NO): NO